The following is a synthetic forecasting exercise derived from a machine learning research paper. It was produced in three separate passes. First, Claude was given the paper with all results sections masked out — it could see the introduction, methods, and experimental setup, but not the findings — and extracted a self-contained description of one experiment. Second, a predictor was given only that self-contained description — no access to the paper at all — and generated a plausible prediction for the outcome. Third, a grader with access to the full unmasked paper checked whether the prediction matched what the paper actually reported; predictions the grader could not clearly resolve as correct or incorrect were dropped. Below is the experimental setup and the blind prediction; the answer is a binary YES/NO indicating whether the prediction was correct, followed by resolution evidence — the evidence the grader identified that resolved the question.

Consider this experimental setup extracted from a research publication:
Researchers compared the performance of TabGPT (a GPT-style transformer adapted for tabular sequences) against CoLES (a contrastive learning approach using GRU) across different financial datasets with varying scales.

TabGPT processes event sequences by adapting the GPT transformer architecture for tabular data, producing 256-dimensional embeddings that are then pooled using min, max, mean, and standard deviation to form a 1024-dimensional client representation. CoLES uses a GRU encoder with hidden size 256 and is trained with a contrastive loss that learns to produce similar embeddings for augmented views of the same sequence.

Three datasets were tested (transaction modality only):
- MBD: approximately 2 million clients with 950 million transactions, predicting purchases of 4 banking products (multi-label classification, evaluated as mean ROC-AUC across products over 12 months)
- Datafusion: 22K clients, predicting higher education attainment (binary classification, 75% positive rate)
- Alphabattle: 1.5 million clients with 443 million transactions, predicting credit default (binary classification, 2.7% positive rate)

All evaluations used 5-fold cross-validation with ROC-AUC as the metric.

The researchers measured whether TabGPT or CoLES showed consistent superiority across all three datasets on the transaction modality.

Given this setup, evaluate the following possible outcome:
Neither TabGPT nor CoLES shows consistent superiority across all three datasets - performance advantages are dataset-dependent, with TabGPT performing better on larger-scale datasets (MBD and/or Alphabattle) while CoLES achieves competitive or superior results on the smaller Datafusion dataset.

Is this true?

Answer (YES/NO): NO